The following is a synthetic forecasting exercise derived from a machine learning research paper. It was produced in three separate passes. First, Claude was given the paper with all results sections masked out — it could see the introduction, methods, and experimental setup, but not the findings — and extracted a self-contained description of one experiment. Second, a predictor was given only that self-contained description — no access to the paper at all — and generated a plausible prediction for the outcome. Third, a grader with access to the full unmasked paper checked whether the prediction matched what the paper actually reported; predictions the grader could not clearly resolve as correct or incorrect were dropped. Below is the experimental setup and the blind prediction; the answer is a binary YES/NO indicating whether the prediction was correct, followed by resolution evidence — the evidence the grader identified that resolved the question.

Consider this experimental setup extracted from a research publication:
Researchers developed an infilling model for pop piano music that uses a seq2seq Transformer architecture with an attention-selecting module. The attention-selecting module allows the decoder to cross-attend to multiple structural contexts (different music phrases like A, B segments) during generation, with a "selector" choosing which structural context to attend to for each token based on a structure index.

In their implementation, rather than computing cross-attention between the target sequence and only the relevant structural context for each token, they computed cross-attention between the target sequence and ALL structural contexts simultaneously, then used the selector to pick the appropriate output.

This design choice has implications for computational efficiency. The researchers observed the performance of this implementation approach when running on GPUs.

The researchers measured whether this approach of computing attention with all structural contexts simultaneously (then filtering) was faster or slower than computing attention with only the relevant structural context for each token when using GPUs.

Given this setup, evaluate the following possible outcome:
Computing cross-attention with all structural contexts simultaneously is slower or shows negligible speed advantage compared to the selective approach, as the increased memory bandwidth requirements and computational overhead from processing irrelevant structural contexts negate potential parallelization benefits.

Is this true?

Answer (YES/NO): NO